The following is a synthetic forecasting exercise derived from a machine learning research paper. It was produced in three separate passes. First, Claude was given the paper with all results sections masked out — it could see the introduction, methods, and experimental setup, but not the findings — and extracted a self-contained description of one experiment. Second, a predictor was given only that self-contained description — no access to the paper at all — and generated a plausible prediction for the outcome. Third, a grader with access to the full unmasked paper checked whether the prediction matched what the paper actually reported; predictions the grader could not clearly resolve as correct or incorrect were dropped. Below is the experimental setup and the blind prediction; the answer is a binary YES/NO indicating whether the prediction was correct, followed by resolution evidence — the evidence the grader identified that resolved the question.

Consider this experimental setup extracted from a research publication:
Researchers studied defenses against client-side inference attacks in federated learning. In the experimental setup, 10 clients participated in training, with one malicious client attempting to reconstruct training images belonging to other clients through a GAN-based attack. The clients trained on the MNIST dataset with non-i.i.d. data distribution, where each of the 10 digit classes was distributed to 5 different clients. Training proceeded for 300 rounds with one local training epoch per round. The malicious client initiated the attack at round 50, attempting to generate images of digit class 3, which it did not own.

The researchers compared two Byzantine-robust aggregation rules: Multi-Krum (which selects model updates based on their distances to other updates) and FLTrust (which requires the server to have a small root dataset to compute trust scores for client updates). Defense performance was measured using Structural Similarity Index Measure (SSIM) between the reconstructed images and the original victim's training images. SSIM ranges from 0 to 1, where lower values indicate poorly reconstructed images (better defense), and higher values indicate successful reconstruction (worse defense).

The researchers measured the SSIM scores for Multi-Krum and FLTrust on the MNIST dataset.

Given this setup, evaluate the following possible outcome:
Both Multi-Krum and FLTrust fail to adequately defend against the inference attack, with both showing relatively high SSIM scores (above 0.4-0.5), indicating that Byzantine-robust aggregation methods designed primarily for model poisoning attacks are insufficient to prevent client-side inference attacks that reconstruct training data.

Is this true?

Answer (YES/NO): NO